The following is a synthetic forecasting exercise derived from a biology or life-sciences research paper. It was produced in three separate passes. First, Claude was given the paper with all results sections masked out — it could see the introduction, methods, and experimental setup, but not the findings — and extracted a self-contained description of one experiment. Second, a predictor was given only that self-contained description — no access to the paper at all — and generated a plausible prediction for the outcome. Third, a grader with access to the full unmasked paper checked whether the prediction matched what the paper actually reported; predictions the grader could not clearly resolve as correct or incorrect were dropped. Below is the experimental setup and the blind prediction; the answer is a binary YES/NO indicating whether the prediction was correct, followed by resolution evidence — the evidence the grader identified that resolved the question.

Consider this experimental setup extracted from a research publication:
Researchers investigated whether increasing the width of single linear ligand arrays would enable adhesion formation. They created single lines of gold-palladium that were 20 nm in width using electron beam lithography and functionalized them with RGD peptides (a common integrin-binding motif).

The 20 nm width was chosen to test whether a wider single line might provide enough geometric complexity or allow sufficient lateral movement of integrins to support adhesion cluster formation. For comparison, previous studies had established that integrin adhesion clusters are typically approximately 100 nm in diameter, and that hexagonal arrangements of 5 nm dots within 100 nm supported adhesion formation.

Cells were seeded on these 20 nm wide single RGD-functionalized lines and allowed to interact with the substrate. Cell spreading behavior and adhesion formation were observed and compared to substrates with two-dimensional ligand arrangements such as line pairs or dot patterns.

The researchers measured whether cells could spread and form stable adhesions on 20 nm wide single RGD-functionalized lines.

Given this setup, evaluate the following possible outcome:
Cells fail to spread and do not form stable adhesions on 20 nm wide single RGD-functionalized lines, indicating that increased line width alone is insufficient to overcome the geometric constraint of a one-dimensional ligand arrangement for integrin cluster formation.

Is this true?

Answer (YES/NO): YES